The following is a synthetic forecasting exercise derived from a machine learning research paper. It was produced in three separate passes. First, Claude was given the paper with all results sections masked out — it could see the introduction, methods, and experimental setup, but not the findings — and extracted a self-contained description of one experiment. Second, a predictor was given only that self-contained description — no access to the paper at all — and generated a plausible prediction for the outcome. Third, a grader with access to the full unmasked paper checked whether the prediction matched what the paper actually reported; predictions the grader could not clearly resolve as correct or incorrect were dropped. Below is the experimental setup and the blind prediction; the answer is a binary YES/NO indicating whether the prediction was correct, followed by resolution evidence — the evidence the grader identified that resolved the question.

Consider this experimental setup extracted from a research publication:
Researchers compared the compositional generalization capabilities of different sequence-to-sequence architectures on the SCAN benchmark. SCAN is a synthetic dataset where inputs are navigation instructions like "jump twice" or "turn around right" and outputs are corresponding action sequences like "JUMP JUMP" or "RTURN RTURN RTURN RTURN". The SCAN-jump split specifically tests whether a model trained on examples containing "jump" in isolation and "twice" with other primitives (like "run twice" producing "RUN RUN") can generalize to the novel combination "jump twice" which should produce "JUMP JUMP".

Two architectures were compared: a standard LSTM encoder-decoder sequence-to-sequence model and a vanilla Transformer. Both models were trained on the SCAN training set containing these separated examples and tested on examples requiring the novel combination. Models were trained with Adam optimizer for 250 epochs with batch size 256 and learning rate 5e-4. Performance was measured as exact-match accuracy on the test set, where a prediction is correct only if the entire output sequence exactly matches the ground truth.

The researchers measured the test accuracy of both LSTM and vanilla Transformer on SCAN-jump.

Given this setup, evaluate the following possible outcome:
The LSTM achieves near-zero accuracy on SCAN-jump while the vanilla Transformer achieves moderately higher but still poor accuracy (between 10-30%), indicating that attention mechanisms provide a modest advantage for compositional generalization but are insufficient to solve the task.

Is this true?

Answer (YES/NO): NO